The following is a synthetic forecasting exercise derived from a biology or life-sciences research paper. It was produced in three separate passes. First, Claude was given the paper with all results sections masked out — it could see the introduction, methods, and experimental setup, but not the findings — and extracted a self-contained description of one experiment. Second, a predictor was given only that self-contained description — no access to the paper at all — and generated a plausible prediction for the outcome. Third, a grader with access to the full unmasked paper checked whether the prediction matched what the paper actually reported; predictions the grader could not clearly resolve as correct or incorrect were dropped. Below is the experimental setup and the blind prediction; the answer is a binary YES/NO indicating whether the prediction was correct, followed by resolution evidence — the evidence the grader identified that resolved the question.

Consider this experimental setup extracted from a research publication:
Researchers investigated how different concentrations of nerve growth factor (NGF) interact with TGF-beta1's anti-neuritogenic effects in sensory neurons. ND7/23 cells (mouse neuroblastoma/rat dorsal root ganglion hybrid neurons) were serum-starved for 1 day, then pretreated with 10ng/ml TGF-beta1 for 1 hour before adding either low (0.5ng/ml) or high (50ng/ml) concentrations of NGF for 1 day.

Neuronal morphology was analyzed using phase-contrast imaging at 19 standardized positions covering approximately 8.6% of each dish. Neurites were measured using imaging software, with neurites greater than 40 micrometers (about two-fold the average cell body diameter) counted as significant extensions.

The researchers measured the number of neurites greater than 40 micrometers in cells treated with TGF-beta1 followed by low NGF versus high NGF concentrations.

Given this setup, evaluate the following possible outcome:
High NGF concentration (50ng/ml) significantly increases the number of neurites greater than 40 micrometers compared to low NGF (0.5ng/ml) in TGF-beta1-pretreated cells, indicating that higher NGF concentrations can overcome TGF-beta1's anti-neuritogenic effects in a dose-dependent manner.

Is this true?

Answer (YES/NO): NO